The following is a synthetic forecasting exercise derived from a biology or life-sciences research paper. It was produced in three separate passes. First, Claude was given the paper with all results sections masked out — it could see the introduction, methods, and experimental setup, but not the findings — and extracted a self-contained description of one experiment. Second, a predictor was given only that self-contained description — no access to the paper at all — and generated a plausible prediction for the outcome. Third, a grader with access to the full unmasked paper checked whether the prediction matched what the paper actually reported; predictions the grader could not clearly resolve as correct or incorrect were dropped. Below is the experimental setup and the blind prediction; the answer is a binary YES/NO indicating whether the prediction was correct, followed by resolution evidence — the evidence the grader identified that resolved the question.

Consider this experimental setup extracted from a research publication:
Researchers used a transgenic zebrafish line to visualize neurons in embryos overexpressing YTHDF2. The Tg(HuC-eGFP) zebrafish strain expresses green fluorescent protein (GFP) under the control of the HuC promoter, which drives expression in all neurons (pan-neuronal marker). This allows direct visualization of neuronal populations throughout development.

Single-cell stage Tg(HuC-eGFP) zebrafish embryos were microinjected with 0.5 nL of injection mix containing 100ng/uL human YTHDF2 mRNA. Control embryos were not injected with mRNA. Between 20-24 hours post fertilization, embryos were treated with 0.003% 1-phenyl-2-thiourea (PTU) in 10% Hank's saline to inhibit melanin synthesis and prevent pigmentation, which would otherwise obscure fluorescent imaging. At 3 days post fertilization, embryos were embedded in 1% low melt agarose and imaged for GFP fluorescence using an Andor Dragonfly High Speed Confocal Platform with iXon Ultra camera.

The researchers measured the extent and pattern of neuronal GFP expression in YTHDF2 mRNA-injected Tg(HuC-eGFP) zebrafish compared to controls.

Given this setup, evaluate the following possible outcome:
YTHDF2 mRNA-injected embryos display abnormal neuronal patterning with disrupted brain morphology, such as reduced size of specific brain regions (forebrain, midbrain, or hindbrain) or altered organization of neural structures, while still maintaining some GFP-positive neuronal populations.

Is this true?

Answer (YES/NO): NO